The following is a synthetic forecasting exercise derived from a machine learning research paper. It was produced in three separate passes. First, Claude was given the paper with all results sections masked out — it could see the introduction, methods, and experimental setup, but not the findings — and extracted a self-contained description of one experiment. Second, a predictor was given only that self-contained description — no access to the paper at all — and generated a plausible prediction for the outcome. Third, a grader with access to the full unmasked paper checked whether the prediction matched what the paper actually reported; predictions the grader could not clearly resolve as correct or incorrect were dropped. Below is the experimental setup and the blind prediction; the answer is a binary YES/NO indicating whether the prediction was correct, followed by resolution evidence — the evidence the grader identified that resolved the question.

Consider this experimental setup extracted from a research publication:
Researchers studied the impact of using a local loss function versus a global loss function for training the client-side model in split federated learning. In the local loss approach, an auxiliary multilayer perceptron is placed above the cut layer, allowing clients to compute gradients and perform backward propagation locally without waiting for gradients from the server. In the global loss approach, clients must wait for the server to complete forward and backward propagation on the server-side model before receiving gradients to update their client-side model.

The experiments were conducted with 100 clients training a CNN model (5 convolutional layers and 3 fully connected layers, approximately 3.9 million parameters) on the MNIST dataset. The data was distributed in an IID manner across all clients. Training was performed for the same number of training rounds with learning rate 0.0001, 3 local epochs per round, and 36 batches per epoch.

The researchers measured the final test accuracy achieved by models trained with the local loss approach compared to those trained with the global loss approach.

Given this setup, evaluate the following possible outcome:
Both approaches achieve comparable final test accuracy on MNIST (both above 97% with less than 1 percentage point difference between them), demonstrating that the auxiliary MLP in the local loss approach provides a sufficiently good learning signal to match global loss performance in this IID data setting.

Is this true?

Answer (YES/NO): NO